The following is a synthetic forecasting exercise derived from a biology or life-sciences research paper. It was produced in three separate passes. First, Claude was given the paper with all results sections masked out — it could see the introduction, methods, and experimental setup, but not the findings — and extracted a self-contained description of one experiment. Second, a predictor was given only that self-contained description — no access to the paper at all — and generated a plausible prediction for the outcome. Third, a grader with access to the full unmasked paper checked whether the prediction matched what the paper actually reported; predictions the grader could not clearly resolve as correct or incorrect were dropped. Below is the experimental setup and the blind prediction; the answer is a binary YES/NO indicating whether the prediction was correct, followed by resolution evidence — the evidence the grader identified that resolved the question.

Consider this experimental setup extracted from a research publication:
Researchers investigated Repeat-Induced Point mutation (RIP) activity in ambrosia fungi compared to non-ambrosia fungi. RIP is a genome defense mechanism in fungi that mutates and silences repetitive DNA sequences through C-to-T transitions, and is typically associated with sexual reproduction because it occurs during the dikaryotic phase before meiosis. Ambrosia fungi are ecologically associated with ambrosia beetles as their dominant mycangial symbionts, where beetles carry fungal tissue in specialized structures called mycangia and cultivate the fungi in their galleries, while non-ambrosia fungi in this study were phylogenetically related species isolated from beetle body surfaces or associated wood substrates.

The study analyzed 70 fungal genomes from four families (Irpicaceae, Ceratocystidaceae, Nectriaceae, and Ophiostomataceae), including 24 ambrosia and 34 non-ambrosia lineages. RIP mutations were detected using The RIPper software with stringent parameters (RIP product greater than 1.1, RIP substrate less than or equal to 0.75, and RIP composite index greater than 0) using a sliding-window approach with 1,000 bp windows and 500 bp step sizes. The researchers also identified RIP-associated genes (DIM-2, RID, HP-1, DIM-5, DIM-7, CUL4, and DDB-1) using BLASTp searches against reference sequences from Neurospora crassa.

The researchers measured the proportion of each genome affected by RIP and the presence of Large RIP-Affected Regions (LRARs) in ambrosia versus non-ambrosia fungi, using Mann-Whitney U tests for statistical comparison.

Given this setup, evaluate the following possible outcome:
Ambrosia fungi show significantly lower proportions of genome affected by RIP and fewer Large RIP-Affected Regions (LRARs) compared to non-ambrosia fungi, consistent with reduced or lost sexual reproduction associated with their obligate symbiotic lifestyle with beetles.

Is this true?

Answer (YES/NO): NO